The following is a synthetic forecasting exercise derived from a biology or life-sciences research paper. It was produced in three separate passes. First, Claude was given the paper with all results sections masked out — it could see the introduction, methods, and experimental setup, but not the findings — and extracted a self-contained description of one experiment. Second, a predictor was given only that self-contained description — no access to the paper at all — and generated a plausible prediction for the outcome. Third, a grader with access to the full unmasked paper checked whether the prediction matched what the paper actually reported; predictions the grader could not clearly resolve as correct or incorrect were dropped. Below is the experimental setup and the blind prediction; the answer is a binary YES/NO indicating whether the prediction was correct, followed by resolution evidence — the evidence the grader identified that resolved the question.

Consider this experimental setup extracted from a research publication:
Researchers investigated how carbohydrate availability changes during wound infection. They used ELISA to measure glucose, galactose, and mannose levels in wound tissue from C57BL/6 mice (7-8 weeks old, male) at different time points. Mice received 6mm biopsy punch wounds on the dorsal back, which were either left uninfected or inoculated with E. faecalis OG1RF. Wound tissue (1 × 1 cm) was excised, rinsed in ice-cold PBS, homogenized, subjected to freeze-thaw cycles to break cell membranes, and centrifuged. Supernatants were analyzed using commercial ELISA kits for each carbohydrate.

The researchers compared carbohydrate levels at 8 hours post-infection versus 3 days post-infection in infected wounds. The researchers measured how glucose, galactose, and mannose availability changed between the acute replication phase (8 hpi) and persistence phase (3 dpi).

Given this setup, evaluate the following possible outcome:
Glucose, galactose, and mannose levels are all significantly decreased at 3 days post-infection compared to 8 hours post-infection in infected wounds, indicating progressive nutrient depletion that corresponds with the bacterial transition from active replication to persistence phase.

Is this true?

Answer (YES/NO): NO